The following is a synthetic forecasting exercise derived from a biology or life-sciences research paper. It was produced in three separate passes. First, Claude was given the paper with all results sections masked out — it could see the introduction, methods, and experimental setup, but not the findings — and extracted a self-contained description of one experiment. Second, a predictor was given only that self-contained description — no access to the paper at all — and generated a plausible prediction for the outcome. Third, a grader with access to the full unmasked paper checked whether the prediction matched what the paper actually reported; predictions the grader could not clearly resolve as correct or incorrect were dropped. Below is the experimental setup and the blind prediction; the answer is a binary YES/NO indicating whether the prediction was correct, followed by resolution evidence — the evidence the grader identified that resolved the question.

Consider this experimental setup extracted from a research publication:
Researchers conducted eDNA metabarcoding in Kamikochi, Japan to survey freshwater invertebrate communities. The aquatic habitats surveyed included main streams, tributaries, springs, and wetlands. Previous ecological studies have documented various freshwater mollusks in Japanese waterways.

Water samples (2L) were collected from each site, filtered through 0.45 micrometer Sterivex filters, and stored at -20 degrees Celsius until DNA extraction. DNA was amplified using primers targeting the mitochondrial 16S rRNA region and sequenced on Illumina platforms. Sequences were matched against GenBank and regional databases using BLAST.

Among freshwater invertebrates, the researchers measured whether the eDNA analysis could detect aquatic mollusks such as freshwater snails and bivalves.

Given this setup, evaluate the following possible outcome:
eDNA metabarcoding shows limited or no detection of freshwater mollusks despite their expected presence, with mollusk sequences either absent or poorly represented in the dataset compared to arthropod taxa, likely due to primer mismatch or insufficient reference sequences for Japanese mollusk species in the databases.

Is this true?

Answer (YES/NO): NO